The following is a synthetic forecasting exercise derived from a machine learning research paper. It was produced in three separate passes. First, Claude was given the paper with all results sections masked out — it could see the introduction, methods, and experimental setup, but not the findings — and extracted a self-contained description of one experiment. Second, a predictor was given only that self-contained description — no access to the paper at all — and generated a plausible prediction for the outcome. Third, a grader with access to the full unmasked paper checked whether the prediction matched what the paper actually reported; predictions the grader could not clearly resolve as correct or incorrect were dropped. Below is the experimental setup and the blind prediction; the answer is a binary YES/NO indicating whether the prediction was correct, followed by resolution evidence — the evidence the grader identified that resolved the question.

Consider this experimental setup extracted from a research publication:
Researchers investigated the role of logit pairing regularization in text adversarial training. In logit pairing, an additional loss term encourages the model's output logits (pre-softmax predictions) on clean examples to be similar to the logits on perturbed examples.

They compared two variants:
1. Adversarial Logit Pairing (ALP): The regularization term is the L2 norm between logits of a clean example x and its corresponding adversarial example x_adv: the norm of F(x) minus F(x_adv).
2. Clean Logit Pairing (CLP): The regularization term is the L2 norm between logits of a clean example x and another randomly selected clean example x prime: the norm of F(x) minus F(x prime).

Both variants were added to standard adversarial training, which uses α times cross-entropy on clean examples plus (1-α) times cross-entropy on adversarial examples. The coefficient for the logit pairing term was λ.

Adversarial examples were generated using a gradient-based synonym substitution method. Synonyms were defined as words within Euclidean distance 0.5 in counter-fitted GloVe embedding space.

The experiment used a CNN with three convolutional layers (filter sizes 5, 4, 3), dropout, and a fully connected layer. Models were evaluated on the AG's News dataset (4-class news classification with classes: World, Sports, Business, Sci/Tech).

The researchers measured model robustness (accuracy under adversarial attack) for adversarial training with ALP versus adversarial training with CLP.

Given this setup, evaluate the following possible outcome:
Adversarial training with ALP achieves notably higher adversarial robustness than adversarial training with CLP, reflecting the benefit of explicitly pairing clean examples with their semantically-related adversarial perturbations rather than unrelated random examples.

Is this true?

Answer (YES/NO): YES